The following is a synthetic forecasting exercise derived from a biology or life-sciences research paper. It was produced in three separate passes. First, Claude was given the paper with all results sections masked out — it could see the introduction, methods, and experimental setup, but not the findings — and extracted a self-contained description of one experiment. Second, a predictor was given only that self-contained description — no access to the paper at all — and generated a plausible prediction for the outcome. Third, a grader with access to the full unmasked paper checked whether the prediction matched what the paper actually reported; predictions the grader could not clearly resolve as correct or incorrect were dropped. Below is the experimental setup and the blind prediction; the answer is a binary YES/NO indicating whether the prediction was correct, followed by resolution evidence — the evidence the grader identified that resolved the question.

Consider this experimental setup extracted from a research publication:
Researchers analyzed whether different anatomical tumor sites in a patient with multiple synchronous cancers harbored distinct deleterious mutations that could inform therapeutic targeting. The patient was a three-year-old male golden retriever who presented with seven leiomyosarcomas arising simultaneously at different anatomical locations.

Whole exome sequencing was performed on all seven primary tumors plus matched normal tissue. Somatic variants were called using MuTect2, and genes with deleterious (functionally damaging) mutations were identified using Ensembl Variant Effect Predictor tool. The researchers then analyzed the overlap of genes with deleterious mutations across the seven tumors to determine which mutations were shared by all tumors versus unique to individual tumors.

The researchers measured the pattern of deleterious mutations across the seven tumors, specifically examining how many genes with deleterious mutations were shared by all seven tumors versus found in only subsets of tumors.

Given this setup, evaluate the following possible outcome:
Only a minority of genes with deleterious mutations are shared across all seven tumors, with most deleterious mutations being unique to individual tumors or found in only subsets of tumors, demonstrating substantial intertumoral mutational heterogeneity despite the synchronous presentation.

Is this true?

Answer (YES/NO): YES